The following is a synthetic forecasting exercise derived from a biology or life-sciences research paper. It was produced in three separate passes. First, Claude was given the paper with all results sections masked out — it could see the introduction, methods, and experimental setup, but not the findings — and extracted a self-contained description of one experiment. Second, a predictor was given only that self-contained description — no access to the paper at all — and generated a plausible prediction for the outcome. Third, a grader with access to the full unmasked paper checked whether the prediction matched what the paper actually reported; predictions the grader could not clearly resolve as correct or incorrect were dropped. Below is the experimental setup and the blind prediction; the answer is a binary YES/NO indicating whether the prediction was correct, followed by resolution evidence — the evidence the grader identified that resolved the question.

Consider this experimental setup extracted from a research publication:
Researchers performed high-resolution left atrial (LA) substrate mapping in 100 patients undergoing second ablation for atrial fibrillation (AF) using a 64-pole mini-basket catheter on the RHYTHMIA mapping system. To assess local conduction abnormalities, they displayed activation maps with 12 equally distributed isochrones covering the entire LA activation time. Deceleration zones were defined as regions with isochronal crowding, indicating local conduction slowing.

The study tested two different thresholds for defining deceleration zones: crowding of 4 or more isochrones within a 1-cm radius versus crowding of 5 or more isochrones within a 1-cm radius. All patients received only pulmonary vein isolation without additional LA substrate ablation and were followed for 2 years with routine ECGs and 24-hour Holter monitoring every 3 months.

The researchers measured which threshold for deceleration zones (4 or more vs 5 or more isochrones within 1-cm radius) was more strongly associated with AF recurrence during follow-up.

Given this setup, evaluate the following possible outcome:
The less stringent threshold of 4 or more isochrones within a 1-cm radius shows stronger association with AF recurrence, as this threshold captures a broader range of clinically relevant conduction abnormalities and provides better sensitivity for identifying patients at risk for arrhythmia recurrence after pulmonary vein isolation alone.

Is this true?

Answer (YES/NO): NO